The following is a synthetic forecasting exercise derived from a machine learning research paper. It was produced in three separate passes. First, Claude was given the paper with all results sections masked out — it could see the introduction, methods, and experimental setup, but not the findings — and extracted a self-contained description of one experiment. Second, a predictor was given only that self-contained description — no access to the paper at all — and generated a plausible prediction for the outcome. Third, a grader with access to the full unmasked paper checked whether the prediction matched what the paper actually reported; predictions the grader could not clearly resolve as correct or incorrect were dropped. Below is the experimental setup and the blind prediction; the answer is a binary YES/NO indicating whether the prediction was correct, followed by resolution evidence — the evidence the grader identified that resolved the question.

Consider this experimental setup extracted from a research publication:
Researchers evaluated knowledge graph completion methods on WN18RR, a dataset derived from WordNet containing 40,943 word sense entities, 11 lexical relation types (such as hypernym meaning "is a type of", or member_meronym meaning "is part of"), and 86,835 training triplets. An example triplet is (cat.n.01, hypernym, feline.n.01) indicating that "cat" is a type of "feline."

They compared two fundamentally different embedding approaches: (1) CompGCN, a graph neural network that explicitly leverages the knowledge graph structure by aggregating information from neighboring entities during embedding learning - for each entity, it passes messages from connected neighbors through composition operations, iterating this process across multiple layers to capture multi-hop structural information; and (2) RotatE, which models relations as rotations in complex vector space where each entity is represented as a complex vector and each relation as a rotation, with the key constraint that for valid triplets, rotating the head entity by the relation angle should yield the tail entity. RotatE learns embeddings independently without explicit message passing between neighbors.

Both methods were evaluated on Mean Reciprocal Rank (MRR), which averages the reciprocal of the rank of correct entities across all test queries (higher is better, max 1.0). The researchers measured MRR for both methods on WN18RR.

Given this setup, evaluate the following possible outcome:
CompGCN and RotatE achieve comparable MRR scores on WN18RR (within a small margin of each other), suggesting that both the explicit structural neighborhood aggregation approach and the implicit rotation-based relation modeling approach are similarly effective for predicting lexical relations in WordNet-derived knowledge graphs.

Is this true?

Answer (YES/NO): YES